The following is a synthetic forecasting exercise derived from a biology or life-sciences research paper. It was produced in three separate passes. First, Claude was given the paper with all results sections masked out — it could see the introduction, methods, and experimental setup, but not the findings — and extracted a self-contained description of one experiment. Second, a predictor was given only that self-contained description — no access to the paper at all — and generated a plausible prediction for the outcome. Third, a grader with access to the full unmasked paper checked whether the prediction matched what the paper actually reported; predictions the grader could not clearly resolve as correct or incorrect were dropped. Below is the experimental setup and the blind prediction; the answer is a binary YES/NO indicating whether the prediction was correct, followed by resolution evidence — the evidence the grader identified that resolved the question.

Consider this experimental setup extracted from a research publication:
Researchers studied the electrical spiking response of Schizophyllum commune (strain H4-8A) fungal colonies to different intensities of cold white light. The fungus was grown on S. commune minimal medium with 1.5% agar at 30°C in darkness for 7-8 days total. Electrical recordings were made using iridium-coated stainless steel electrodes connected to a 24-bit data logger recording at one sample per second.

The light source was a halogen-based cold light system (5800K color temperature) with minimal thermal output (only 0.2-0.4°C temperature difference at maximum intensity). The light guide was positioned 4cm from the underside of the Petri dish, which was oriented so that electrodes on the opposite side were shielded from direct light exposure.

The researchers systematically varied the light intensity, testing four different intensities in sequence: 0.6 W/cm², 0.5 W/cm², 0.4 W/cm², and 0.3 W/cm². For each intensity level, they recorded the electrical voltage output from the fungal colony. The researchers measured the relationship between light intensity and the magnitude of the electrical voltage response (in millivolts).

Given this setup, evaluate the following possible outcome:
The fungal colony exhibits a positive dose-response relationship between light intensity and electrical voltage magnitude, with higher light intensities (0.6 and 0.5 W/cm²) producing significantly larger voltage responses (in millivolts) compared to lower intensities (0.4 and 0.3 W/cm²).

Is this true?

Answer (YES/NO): YES